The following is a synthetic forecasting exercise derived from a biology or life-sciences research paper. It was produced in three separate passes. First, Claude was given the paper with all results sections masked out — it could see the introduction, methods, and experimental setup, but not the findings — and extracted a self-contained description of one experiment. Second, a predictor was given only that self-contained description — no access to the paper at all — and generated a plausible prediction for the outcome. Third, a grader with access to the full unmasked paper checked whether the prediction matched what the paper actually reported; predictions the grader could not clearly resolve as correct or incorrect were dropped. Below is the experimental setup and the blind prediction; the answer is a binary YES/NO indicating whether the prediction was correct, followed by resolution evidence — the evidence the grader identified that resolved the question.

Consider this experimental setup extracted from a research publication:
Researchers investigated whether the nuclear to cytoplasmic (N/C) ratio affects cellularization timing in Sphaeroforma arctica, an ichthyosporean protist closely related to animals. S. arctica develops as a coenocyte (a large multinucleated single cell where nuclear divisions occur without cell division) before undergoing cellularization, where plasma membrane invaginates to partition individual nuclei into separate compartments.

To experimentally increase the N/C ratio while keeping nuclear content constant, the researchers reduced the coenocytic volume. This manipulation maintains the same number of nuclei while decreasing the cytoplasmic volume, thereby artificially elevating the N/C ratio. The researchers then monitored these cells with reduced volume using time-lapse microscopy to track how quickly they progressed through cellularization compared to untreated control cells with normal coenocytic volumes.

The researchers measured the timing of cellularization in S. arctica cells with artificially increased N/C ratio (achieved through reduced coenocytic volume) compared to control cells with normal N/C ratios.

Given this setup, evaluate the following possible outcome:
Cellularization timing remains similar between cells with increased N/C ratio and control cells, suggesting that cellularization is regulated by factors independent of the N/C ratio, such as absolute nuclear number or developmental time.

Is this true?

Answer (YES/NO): NO